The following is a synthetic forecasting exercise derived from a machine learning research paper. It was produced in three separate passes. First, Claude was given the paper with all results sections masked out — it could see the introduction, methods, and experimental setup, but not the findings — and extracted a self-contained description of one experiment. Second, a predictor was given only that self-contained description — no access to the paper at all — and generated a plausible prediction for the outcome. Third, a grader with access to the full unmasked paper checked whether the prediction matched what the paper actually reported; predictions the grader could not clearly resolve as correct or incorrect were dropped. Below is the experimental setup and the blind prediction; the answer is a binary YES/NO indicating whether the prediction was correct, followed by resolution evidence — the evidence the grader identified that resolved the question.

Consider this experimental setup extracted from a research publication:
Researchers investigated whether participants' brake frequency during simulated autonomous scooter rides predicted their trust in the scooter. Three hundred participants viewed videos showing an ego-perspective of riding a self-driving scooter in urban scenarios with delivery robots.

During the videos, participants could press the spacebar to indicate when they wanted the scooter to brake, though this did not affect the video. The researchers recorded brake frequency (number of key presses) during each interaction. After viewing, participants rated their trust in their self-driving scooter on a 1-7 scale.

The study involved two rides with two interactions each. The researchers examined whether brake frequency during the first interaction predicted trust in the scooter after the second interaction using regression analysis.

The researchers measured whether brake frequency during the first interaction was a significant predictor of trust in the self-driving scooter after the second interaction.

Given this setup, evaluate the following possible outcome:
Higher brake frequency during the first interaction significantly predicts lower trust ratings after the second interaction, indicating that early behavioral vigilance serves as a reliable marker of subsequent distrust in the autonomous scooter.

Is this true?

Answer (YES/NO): YES